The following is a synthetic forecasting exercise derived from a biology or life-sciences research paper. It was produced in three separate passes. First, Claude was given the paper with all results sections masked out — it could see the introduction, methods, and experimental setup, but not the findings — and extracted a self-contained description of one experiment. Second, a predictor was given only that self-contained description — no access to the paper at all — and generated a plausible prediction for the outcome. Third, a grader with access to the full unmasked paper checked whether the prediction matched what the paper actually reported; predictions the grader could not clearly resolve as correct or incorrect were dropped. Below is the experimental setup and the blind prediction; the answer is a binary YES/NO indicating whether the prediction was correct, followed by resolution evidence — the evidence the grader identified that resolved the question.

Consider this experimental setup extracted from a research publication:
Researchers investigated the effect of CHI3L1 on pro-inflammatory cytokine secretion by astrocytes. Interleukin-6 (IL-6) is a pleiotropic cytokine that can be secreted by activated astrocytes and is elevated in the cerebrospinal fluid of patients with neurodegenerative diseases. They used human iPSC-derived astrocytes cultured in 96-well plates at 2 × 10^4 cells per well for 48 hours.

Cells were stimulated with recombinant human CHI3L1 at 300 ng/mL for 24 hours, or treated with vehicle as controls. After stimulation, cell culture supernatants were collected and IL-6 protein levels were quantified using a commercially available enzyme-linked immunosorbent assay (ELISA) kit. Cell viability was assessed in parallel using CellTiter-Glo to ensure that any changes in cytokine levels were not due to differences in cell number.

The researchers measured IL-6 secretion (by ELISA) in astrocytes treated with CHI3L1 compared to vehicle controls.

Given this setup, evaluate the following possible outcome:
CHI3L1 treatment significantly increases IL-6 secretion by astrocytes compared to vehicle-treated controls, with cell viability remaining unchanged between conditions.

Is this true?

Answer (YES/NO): YES